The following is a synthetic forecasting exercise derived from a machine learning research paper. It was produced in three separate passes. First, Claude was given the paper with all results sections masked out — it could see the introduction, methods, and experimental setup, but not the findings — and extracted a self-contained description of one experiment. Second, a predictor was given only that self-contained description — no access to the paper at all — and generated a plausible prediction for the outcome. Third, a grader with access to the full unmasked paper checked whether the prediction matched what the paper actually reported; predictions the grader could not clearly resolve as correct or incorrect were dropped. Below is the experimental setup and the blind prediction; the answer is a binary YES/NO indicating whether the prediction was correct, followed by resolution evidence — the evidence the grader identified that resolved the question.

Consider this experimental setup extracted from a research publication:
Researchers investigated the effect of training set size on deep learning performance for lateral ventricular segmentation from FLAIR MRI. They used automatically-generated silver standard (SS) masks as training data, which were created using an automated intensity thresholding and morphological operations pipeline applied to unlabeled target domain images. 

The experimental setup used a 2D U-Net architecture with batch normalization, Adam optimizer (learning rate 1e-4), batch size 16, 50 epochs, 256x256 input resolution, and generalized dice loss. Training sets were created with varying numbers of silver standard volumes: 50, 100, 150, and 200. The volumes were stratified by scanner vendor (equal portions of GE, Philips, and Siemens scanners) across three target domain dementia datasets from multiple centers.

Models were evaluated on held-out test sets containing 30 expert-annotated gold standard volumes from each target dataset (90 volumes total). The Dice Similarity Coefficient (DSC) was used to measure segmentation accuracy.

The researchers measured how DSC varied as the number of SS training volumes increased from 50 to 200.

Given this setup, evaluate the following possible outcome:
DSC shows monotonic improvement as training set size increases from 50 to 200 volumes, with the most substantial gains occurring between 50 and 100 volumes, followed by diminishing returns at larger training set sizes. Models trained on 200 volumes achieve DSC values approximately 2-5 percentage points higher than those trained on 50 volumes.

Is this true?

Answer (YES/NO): NO